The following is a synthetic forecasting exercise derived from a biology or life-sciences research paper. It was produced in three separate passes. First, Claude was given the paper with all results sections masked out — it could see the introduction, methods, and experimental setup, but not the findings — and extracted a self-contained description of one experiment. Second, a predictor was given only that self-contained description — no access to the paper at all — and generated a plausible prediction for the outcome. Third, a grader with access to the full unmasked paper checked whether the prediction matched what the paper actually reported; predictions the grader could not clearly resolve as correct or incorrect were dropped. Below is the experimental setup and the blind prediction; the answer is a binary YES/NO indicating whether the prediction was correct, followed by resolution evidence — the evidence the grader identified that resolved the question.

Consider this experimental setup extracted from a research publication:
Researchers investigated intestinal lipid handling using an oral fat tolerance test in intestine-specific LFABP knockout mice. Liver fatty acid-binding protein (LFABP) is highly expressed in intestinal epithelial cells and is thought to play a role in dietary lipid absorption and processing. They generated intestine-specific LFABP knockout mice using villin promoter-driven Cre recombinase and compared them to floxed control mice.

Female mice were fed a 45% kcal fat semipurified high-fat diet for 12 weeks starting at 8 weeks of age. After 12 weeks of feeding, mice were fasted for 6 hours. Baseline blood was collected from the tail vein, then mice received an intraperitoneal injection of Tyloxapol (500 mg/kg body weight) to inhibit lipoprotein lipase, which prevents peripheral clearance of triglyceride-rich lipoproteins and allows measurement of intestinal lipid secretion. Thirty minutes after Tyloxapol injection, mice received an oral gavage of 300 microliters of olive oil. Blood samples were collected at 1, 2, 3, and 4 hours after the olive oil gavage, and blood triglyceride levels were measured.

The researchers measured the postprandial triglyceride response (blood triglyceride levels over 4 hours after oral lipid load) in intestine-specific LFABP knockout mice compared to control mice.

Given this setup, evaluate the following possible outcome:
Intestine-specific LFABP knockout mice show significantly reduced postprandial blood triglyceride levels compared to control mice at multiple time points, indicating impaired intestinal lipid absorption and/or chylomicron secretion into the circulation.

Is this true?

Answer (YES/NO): YES